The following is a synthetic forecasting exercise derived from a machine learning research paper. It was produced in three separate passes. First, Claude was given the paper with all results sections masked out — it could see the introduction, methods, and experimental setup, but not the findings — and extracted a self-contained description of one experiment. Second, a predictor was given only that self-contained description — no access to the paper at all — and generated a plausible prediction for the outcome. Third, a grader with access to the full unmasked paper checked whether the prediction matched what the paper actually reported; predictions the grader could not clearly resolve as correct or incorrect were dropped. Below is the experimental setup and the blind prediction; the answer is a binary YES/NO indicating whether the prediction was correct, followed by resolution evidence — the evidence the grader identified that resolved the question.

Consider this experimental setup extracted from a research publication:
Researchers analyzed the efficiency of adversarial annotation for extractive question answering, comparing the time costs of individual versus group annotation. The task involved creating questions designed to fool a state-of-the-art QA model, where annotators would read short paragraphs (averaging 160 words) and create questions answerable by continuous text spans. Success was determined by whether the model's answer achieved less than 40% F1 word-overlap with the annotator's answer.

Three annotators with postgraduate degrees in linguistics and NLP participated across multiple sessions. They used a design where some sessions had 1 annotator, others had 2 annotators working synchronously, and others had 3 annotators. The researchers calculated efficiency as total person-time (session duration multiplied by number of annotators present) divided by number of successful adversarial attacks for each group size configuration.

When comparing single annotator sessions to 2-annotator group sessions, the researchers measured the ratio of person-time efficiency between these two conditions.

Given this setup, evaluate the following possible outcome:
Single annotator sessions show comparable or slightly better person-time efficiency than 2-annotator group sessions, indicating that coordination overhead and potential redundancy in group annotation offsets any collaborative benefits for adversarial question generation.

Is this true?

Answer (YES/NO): NO